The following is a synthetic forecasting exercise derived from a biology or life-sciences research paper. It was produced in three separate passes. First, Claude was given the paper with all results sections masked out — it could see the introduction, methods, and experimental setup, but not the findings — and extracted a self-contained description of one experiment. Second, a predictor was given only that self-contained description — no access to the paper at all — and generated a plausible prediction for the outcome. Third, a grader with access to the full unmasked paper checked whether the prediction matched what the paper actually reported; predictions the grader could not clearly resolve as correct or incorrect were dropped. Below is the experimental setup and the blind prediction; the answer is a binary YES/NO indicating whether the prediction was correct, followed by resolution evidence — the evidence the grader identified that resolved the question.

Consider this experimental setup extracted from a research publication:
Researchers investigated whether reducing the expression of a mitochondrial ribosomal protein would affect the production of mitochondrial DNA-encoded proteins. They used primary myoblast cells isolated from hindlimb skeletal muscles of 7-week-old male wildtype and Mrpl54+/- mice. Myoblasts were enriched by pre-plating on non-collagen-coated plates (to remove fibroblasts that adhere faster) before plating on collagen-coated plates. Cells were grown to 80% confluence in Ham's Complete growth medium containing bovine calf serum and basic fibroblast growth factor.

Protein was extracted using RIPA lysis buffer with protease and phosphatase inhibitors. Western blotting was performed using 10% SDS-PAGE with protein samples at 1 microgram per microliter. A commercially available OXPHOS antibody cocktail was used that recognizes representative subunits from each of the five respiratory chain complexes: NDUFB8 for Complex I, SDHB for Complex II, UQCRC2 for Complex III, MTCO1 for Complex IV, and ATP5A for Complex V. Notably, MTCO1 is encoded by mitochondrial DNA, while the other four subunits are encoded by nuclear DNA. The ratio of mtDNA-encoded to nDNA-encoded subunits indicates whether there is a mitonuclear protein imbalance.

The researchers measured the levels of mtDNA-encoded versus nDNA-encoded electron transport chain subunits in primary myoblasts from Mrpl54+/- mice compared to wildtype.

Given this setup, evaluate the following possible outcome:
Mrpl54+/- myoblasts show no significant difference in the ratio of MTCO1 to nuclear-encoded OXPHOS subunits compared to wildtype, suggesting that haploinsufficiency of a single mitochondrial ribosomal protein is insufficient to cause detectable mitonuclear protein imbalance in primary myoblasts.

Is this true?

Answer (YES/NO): YES